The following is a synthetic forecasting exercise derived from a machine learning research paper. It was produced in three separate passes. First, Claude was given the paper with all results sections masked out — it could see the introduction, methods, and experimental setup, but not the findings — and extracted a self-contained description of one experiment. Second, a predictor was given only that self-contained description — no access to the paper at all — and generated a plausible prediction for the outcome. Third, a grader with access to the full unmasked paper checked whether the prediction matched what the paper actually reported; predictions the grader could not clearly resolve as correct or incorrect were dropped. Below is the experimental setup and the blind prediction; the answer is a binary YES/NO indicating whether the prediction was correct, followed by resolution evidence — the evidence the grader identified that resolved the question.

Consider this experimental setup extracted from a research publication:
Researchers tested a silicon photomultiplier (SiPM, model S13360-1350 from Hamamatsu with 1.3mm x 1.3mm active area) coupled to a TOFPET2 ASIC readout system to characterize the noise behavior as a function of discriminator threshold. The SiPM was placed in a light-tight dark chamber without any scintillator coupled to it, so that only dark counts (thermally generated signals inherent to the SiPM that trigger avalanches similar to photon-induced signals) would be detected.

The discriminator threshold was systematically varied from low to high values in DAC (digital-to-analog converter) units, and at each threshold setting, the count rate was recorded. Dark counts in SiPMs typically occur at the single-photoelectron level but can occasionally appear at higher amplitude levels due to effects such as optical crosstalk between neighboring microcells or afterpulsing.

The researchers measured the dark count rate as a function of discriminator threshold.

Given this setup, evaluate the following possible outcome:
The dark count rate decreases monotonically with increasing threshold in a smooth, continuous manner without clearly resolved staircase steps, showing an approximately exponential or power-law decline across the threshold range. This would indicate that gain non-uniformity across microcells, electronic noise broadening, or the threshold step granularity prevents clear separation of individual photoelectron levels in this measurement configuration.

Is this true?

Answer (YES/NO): NO